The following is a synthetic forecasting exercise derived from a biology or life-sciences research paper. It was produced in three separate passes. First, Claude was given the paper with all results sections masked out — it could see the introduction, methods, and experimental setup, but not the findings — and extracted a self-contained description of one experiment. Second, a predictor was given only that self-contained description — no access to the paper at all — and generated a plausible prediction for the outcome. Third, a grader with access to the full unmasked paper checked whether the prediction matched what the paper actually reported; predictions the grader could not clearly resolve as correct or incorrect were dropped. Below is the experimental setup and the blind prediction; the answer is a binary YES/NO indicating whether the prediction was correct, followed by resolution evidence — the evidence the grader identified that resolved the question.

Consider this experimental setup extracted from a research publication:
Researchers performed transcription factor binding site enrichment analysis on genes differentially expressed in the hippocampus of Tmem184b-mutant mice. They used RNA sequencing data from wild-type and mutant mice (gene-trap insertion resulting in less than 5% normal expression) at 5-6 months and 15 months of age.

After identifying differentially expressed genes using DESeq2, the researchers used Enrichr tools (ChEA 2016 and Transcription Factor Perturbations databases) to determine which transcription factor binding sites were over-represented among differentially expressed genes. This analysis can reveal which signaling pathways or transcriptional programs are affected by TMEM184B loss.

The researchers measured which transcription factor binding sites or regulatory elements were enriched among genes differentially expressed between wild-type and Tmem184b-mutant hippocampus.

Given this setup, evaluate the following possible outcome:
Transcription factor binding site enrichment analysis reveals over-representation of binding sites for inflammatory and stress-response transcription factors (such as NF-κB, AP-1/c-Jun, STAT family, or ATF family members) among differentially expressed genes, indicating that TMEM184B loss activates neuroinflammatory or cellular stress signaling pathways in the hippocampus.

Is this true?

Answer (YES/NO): NO